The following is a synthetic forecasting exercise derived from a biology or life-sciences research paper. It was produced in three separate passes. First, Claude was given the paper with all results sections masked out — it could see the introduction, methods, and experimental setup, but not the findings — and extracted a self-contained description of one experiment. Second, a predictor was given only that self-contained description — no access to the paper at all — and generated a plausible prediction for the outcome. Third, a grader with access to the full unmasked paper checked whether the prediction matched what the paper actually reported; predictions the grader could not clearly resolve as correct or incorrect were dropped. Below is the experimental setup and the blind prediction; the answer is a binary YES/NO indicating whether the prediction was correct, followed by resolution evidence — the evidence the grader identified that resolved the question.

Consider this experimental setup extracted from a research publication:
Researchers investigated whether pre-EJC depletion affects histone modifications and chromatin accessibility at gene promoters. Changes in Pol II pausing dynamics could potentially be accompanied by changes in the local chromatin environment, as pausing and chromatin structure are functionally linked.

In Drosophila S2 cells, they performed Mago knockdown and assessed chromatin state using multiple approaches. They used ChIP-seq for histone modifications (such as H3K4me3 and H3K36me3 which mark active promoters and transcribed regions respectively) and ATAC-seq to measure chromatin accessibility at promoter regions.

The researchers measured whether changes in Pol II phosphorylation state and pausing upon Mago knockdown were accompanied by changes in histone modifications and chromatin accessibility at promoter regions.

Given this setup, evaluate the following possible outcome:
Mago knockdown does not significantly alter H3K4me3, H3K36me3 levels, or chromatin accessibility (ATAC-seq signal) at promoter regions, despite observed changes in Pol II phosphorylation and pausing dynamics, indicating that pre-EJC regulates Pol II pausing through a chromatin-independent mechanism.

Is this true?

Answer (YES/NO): NO